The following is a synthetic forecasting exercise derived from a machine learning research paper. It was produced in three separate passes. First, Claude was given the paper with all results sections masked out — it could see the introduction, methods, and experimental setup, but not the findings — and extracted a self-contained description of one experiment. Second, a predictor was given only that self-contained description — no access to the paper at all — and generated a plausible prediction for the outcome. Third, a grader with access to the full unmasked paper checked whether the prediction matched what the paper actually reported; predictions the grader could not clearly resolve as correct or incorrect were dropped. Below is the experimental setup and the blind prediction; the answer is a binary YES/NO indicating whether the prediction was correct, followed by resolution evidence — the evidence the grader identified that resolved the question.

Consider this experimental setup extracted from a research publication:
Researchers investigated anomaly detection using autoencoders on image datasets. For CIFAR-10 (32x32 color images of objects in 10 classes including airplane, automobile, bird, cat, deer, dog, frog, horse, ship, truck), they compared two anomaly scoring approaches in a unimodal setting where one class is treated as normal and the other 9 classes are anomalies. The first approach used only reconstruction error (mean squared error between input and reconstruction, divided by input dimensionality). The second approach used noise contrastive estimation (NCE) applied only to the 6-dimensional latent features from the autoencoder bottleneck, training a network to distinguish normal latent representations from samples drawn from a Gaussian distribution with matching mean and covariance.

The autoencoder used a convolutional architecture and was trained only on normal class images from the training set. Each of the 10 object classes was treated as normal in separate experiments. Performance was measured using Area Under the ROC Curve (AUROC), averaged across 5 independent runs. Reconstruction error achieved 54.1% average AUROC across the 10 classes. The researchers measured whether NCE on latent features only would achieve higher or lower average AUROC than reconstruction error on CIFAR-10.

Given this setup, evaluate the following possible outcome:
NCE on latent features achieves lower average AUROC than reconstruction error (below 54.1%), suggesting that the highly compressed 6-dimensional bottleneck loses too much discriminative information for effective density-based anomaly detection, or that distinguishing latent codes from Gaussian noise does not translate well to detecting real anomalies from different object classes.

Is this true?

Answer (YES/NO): NO